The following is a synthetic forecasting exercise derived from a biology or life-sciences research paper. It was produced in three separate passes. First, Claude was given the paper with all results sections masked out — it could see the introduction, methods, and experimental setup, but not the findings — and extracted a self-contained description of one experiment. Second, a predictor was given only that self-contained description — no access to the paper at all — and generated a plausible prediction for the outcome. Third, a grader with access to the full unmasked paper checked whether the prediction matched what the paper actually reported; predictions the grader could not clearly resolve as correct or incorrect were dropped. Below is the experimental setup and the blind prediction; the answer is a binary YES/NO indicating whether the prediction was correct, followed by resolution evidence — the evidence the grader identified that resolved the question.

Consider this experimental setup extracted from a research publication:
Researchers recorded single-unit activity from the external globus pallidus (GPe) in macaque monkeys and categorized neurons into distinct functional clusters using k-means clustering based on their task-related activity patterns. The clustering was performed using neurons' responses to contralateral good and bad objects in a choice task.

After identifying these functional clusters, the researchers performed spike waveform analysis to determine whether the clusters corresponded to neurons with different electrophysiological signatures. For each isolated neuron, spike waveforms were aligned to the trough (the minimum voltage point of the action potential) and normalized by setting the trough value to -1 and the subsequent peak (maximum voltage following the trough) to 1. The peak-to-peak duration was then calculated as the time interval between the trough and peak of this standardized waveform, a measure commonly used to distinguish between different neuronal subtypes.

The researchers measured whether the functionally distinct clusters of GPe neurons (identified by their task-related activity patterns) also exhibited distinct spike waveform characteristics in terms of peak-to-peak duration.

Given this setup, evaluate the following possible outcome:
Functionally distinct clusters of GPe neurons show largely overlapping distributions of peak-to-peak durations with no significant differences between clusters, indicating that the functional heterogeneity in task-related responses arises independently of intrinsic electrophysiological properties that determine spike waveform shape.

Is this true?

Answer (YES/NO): NO